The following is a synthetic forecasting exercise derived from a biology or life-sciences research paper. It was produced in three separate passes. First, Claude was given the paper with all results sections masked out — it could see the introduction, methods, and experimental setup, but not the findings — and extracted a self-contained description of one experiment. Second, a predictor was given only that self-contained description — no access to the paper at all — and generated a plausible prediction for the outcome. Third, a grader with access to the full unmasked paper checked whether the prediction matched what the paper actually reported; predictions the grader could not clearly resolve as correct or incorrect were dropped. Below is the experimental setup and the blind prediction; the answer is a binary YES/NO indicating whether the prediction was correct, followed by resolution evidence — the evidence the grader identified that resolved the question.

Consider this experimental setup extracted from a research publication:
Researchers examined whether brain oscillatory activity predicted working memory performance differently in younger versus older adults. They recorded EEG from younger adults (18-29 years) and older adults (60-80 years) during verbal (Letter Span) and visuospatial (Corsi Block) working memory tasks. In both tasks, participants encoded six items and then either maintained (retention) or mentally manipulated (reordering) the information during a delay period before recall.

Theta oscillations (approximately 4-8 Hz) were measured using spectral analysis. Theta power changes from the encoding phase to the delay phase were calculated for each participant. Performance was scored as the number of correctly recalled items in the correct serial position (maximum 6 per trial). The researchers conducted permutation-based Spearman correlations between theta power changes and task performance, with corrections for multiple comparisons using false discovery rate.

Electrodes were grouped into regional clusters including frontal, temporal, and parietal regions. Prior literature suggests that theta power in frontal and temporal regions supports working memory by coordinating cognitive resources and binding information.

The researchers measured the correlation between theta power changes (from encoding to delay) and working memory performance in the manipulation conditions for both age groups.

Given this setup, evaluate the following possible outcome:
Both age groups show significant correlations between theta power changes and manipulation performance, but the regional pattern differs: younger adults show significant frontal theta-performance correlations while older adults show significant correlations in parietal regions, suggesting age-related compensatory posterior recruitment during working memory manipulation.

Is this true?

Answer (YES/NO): NO